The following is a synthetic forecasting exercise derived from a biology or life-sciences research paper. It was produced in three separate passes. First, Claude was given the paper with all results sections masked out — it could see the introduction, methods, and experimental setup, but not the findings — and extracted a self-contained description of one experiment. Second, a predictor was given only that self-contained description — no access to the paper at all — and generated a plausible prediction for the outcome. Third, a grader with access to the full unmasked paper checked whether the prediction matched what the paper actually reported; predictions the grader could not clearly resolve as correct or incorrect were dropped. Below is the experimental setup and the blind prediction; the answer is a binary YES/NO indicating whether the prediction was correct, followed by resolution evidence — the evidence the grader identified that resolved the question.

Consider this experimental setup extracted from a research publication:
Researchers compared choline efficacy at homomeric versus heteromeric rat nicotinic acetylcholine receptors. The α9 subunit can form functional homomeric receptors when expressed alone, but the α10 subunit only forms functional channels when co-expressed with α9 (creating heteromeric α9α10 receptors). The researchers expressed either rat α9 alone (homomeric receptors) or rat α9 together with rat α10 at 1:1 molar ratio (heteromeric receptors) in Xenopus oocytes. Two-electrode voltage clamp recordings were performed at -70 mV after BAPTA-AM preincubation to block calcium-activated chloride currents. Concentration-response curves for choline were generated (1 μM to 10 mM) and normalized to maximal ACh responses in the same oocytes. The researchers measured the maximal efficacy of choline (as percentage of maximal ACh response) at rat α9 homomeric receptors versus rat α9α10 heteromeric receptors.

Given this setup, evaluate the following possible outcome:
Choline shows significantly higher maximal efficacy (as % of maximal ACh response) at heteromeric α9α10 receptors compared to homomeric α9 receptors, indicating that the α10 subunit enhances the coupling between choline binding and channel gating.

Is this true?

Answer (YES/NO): NO